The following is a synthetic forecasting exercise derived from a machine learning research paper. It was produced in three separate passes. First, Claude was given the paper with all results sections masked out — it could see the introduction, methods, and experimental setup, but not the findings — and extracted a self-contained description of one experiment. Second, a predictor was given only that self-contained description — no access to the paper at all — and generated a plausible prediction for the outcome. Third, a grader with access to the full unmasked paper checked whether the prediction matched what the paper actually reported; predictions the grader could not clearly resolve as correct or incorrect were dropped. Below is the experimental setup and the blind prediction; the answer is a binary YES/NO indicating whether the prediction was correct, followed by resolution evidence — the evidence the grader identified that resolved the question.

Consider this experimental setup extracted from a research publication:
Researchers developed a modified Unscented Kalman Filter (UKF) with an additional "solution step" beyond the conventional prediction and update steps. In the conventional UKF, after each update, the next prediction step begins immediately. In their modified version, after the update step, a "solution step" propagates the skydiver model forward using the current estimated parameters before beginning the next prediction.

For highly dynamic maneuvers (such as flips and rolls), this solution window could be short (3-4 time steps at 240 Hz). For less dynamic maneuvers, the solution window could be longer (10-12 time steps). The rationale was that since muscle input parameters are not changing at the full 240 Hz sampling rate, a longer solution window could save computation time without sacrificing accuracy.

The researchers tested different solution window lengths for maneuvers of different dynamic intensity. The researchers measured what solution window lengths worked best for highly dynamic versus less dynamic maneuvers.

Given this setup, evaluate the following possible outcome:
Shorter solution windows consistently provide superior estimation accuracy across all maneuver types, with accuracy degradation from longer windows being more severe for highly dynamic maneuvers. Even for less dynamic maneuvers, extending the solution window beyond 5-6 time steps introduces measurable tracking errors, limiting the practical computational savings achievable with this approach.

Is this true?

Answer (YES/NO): NO